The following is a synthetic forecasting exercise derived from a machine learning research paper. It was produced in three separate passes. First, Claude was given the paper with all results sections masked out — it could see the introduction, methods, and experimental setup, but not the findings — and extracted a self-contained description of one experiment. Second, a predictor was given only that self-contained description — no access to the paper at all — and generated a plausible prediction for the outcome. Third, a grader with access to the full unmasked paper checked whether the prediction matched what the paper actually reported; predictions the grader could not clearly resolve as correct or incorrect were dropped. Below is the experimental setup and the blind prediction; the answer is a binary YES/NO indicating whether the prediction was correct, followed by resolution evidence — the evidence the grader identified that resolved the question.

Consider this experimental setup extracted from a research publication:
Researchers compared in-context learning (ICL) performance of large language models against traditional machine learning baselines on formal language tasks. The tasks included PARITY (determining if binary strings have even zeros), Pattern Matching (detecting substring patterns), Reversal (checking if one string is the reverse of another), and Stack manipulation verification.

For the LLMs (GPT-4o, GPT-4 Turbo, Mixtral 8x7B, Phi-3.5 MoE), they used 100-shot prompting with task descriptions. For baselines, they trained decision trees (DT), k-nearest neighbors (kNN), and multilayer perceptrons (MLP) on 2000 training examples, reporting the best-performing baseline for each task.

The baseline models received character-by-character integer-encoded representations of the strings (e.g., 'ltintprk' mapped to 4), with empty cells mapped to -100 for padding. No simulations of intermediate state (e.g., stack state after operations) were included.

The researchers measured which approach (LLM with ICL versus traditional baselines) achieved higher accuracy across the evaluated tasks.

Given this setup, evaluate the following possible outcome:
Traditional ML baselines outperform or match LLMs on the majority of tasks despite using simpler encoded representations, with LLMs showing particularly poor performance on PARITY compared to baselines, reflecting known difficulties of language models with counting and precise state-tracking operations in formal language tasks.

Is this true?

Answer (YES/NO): NO